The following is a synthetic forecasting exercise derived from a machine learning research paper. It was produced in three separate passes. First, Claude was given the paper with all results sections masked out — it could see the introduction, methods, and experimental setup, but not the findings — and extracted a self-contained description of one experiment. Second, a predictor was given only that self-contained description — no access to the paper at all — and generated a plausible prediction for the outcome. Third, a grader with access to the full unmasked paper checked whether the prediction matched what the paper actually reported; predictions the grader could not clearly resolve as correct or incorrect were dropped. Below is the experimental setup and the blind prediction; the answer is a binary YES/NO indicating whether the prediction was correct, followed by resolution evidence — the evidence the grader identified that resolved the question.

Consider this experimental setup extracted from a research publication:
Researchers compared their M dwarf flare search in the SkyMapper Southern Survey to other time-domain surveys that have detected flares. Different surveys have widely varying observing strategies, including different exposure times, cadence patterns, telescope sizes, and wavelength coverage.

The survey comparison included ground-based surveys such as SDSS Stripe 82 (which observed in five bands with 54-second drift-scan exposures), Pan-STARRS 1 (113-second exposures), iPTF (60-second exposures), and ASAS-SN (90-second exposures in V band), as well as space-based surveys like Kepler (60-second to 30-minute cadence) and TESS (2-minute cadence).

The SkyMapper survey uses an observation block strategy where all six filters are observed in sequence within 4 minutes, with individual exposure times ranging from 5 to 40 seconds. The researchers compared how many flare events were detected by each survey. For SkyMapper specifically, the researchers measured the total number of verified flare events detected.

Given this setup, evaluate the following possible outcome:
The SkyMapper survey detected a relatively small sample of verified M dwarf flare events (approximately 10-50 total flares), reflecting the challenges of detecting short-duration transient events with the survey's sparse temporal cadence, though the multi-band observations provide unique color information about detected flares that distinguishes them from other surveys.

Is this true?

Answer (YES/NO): NO